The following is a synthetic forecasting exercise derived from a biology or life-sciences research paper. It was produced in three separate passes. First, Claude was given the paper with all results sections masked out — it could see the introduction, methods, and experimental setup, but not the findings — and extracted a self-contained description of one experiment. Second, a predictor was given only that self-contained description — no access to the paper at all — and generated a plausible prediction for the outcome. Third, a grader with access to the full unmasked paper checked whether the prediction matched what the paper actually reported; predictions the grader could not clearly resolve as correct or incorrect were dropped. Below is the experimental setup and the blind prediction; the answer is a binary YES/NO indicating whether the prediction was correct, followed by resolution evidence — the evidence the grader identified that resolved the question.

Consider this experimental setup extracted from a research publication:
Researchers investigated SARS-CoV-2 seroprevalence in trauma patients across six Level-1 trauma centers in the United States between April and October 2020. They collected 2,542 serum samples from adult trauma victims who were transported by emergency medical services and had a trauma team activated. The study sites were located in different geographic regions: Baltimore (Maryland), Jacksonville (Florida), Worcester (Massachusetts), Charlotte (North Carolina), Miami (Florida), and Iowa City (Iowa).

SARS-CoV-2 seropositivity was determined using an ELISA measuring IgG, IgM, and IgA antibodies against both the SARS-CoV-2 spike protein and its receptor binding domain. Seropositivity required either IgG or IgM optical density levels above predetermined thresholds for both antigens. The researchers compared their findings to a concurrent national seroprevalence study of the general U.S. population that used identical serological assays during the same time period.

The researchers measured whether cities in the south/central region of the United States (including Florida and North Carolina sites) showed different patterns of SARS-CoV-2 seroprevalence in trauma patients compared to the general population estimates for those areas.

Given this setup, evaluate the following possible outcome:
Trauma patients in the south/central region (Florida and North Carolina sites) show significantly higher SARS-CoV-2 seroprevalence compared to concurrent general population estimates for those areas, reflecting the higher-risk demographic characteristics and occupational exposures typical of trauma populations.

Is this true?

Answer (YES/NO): NO